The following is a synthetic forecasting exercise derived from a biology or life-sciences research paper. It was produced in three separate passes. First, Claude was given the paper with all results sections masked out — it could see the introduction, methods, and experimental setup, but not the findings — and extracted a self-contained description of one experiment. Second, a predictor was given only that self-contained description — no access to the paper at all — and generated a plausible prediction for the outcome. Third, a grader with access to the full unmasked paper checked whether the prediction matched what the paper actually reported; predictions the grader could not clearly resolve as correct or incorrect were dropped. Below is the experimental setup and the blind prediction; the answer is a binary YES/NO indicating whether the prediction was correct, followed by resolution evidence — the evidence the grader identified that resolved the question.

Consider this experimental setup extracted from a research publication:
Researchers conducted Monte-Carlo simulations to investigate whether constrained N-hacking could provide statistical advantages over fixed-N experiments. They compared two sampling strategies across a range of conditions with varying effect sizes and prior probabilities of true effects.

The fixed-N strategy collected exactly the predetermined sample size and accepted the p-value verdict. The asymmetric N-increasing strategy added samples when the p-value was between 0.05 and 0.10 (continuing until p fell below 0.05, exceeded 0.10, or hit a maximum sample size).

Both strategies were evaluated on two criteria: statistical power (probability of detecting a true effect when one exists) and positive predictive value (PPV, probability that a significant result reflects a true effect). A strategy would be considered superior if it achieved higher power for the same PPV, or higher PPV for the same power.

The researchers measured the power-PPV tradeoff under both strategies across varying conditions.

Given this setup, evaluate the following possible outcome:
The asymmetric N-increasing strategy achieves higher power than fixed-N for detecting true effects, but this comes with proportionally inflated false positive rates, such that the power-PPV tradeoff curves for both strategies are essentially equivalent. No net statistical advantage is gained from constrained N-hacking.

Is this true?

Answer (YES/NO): NO